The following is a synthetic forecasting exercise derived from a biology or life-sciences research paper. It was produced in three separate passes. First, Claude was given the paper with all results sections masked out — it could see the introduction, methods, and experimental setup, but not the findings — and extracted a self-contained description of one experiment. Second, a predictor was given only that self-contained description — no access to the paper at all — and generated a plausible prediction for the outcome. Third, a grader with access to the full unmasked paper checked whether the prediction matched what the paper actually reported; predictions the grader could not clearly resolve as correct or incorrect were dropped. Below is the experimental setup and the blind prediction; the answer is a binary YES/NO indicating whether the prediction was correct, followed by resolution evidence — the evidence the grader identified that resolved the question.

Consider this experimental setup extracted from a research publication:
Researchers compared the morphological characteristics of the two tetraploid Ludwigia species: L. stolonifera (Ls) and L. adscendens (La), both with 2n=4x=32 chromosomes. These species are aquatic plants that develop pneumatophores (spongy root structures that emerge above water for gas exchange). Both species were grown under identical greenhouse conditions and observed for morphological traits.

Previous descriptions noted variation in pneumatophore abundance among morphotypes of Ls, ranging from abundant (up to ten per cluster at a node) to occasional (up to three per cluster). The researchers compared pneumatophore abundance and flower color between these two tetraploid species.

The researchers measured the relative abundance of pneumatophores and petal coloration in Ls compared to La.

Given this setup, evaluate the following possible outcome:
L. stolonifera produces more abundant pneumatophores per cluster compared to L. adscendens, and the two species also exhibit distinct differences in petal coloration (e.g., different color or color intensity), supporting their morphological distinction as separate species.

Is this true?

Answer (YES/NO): YES